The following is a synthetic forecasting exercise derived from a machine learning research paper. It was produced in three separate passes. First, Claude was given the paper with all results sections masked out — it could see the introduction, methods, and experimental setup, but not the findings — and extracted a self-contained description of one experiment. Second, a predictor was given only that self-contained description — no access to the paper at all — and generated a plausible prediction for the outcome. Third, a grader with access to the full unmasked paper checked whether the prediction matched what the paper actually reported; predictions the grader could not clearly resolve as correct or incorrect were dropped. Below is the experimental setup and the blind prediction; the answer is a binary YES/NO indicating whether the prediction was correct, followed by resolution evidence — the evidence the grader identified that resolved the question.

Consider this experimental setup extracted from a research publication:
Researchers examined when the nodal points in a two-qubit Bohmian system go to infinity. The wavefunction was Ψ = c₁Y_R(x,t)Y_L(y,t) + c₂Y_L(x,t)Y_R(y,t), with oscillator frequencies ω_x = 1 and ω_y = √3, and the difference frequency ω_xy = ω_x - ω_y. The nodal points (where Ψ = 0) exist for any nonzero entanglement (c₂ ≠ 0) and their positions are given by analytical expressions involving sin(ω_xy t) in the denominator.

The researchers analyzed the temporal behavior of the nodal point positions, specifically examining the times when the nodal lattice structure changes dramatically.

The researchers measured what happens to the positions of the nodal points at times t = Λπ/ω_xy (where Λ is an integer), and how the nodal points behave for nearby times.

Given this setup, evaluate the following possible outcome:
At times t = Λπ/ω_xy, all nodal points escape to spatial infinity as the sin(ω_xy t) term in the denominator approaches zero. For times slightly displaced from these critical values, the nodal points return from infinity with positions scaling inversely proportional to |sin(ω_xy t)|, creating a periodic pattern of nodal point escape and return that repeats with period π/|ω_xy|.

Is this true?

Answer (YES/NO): YES